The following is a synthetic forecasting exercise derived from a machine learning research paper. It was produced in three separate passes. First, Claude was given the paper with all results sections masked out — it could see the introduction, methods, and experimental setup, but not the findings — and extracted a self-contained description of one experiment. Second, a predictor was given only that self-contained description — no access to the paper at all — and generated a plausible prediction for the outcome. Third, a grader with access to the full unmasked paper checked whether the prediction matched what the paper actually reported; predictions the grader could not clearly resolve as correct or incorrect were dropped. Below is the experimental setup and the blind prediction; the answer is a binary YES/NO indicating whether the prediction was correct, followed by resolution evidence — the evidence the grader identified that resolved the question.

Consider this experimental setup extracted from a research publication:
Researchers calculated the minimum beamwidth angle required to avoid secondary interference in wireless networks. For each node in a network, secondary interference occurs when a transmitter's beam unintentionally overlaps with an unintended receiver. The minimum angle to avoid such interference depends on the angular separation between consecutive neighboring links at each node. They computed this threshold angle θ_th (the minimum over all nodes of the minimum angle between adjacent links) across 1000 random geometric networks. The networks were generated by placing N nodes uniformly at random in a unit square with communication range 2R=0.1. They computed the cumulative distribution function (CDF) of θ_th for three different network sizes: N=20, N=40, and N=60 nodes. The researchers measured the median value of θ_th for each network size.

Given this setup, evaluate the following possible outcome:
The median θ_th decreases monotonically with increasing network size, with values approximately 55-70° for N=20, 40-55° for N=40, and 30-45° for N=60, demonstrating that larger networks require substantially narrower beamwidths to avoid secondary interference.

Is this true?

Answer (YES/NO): NO